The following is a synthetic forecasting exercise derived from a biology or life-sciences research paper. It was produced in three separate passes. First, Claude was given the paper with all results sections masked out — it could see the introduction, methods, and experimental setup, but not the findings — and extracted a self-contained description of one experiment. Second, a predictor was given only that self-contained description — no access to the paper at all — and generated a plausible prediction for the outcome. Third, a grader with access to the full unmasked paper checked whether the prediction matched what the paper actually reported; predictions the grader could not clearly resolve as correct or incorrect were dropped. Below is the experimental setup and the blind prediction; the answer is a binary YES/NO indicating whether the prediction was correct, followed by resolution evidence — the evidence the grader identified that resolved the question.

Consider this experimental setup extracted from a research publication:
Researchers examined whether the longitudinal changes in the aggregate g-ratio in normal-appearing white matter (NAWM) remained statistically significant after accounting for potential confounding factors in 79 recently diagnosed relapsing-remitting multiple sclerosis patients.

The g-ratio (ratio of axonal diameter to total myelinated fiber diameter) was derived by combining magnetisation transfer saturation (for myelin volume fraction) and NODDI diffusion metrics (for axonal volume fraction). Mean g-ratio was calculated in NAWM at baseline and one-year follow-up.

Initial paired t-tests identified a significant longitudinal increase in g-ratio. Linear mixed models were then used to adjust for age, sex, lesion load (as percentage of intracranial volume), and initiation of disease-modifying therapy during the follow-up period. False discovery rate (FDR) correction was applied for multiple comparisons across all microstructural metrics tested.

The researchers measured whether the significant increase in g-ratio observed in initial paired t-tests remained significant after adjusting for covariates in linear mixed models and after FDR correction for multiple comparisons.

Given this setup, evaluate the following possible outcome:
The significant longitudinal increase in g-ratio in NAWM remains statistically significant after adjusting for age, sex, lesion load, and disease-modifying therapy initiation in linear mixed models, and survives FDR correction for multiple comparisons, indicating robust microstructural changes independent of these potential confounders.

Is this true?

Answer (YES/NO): YES